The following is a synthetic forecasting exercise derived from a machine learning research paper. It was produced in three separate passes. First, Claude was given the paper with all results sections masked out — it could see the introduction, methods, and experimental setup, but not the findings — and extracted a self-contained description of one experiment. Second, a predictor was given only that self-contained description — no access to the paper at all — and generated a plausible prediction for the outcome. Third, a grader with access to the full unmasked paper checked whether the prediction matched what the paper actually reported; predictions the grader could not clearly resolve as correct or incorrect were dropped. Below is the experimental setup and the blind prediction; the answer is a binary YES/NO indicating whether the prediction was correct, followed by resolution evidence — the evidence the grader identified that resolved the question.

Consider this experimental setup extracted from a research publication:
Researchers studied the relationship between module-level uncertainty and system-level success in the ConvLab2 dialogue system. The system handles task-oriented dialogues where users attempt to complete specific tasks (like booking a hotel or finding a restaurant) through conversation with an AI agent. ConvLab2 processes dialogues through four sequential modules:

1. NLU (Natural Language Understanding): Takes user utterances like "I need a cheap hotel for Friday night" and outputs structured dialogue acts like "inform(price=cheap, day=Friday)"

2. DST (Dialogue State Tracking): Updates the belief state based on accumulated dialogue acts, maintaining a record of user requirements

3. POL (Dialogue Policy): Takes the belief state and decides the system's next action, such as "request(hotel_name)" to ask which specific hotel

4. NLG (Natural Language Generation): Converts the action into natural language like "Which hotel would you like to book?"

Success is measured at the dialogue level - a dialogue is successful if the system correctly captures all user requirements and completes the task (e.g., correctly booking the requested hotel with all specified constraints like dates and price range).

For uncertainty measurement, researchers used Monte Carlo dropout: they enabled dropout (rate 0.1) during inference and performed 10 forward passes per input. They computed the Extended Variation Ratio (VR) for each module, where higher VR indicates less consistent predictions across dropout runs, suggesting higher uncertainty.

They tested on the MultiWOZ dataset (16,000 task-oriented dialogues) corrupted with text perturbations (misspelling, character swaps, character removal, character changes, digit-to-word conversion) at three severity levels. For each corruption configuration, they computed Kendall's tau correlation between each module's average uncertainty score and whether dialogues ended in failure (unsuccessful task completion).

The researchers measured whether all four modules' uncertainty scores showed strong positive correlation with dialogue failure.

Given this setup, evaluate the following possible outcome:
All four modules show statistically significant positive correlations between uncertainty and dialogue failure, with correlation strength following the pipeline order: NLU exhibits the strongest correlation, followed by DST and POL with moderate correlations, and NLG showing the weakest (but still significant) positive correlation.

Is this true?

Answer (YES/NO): NO